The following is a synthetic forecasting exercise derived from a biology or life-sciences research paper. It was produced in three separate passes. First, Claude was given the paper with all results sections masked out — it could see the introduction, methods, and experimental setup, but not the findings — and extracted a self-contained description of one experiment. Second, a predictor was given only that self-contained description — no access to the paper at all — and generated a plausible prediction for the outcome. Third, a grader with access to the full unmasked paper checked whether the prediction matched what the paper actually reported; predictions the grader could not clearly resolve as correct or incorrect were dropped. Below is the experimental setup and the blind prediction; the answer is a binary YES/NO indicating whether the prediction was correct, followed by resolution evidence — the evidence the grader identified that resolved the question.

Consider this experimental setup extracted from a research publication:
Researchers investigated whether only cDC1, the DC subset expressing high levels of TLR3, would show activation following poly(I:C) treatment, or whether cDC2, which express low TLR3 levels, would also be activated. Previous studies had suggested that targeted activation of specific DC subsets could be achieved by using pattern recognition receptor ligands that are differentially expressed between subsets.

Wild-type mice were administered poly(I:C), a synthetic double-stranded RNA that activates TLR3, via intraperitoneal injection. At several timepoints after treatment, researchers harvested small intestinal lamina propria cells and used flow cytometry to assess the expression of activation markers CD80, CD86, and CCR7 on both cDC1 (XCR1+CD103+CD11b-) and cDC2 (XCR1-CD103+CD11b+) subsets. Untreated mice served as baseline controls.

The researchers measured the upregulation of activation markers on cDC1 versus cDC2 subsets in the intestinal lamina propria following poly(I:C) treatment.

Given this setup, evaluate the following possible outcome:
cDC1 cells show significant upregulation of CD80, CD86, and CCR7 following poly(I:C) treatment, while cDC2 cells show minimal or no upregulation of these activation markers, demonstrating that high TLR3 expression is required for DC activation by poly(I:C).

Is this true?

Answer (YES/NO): NO